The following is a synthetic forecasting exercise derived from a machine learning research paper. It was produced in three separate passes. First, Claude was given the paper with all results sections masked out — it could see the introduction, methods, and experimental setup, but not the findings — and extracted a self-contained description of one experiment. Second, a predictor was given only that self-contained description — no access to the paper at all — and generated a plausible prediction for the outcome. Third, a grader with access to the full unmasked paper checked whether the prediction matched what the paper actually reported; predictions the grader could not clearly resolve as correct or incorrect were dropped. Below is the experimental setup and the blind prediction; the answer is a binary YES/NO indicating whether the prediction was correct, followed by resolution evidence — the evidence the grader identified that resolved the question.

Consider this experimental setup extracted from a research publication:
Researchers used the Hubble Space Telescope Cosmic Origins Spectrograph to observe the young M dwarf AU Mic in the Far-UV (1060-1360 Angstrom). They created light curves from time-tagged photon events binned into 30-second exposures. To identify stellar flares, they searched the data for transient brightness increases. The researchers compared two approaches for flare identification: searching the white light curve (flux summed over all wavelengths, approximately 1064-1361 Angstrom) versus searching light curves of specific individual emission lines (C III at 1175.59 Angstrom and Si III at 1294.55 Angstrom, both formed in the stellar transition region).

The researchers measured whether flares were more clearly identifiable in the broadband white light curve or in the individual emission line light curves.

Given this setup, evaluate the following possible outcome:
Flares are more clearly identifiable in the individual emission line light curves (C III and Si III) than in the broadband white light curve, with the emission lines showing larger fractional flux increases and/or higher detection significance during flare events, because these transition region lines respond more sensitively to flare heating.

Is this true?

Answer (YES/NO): YES